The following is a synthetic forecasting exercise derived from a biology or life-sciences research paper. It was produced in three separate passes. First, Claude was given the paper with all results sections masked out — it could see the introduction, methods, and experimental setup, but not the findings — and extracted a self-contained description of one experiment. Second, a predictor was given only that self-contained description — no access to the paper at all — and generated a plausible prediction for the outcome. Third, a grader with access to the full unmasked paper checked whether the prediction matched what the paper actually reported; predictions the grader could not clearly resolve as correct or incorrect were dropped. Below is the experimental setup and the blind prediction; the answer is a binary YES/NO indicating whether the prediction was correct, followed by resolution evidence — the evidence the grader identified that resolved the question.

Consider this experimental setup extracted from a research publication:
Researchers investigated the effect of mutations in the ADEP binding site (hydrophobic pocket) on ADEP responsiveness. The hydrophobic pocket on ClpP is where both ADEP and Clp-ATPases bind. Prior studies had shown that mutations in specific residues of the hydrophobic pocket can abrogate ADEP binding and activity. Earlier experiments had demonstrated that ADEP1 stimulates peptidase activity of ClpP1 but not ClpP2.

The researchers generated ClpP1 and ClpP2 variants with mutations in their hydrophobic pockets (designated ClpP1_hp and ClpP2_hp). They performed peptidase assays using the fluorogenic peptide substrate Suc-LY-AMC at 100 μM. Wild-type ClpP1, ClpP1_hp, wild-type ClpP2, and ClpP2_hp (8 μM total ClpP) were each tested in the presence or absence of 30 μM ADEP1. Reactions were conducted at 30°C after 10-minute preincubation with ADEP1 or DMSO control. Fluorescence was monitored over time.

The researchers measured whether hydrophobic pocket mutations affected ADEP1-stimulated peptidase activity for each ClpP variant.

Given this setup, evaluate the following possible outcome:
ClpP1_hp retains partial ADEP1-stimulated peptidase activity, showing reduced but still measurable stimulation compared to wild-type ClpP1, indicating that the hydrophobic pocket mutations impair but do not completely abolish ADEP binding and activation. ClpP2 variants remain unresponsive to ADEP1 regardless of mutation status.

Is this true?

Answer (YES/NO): NO